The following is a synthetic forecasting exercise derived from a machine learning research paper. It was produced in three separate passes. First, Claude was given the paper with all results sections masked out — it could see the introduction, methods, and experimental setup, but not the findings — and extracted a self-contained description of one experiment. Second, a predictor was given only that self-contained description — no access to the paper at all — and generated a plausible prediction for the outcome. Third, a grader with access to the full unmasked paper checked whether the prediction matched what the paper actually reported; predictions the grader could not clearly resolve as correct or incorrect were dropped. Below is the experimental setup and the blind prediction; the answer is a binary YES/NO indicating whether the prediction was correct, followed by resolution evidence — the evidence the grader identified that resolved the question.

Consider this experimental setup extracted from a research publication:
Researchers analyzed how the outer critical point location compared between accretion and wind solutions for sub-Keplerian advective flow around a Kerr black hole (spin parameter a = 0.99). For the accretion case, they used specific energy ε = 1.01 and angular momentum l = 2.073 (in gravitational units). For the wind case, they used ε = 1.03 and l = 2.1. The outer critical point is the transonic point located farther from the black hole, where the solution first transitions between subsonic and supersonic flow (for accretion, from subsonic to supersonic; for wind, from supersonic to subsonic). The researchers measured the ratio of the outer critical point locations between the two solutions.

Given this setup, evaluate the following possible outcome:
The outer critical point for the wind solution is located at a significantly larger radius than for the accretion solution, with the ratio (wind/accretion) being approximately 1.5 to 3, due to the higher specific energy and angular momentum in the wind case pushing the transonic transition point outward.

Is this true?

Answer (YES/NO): NO